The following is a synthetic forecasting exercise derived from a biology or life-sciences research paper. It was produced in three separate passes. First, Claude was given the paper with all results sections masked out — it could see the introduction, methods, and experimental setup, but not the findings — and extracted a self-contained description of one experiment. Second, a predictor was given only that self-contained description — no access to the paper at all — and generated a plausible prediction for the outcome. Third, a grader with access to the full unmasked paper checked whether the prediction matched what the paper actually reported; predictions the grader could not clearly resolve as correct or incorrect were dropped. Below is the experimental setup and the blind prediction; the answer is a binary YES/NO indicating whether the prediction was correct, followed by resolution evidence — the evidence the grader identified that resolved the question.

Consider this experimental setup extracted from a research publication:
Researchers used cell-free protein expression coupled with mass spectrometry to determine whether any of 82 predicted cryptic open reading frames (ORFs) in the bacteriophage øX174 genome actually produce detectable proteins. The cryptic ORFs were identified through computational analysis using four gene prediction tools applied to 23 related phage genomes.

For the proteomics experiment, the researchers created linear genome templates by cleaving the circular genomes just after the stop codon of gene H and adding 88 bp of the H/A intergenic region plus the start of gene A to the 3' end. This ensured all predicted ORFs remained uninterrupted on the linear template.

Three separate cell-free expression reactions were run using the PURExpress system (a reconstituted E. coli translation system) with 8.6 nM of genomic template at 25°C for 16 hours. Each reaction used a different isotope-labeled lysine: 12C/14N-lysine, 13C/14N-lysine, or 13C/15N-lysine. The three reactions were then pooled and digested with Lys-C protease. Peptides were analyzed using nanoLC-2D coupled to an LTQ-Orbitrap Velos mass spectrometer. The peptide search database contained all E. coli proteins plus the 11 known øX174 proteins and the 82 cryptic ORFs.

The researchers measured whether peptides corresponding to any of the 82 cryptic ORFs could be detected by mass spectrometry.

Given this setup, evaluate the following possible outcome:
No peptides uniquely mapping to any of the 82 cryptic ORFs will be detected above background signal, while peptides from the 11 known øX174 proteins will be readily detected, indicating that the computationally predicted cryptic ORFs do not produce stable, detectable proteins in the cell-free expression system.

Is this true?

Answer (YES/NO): NO